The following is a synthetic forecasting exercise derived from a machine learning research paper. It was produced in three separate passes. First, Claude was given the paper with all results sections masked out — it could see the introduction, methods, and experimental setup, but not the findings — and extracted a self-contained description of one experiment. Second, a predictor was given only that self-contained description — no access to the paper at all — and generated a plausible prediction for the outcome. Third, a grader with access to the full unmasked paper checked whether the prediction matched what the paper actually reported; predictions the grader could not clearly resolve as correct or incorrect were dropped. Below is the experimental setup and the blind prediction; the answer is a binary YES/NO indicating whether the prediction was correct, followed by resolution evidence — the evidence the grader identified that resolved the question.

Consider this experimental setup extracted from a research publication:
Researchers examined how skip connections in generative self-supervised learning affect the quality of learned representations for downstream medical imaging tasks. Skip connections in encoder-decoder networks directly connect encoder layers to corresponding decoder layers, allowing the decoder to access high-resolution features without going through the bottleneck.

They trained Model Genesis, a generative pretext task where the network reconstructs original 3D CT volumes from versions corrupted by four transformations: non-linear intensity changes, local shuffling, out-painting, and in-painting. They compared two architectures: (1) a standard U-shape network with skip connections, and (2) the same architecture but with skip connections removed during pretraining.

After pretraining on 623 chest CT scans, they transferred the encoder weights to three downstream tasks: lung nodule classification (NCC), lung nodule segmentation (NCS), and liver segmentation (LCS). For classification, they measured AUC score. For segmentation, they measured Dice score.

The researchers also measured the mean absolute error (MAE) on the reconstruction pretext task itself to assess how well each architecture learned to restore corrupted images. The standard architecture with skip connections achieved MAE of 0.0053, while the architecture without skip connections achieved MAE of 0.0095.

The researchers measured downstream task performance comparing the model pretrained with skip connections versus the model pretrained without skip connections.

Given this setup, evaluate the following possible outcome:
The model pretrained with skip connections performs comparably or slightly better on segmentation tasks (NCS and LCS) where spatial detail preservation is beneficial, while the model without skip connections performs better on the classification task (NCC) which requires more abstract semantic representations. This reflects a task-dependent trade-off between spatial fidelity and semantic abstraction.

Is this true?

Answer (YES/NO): NO